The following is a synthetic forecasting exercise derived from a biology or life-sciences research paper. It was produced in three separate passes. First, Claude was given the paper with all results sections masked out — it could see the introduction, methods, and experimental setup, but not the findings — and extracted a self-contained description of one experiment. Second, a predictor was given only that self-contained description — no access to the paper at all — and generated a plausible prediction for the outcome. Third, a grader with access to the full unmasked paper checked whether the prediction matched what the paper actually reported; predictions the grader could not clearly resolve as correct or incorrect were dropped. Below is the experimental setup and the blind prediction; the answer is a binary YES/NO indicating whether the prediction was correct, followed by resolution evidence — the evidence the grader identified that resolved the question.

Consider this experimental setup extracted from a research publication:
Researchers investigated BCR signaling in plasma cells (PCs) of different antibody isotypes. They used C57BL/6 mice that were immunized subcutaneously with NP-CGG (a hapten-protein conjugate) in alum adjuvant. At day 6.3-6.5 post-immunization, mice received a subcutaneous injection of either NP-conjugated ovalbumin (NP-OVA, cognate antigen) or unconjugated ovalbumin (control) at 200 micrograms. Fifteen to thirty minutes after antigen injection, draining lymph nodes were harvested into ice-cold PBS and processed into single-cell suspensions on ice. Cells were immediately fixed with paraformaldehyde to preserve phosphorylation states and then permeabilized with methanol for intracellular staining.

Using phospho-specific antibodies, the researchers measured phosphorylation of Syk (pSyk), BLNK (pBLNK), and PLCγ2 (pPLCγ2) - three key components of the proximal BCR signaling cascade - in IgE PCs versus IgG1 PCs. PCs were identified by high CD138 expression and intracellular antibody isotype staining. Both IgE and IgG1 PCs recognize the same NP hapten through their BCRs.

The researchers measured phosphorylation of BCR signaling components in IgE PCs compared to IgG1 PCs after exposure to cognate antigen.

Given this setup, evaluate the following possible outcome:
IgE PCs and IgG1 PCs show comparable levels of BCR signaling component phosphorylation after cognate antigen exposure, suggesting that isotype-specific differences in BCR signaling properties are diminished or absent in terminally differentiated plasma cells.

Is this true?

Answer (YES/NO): NO